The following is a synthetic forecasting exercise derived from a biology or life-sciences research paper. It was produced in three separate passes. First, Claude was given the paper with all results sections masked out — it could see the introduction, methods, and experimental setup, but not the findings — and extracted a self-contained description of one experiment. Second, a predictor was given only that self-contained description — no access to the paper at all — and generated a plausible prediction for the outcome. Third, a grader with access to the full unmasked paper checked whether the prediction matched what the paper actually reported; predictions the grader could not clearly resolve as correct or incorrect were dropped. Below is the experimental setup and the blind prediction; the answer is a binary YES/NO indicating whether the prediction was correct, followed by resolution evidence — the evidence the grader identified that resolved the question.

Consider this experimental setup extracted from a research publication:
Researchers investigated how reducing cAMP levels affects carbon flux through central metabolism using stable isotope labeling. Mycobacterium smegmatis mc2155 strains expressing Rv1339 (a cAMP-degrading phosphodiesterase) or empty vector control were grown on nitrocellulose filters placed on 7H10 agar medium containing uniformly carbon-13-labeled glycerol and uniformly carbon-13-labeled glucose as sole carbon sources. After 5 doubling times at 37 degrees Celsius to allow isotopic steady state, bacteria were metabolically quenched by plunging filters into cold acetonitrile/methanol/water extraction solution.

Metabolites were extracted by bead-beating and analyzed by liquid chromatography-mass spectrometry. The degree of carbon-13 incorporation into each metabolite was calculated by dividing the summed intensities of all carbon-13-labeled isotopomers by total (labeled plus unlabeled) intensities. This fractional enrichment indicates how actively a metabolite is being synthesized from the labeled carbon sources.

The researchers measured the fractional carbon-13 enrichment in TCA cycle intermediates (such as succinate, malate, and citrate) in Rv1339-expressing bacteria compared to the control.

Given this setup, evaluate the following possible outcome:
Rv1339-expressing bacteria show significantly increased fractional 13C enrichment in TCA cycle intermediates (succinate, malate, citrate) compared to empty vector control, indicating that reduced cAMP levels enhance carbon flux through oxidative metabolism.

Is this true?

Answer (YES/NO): NO